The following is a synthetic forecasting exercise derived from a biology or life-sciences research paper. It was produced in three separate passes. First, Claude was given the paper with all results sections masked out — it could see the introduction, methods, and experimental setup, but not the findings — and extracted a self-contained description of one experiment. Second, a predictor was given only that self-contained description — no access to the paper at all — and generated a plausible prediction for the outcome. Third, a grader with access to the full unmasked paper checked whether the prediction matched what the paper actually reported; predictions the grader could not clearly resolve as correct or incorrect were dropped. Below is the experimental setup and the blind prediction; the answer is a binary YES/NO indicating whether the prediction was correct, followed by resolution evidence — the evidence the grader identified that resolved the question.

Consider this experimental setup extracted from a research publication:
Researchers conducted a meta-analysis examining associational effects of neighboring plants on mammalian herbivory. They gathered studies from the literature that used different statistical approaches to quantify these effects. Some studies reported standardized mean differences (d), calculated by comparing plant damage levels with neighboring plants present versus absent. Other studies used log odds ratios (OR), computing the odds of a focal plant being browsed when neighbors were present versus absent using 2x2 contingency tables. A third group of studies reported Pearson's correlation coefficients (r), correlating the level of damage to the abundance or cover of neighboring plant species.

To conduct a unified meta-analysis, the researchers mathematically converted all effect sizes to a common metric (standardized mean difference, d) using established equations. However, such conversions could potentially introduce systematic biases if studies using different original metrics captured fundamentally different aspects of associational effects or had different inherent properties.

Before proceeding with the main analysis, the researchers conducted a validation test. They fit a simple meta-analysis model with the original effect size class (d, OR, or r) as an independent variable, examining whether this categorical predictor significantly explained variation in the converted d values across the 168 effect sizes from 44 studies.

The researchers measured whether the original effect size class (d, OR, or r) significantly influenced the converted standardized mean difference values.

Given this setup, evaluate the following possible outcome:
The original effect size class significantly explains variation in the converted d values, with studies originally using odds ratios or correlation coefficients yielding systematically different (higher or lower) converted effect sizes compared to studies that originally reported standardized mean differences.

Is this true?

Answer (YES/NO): NO